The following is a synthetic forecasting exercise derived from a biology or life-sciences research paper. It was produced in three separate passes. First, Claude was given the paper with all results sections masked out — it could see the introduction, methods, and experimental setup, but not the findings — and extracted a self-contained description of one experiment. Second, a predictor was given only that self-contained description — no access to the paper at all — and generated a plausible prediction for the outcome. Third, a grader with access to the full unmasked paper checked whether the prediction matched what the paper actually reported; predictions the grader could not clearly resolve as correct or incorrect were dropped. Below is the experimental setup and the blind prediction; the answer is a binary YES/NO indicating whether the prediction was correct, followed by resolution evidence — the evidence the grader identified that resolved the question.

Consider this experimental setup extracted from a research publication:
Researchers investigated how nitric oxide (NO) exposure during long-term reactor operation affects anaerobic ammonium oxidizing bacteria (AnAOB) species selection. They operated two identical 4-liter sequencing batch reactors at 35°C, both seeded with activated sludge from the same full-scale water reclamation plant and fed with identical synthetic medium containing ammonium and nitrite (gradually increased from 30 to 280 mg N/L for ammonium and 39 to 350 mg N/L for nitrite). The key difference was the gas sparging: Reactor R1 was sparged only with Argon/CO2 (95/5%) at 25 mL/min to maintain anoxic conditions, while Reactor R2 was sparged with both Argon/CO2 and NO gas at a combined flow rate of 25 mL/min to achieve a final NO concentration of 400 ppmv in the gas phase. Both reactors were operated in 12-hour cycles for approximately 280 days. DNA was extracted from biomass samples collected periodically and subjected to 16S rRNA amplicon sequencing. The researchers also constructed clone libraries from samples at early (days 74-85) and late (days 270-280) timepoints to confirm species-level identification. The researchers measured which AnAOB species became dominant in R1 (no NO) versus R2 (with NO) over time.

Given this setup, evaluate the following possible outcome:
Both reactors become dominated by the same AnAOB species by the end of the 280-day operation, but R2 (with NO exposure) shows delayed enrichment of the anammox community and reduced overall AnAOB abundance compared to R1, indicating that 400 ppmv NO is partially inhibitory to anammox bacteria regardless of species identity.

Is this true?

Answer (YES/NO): NO